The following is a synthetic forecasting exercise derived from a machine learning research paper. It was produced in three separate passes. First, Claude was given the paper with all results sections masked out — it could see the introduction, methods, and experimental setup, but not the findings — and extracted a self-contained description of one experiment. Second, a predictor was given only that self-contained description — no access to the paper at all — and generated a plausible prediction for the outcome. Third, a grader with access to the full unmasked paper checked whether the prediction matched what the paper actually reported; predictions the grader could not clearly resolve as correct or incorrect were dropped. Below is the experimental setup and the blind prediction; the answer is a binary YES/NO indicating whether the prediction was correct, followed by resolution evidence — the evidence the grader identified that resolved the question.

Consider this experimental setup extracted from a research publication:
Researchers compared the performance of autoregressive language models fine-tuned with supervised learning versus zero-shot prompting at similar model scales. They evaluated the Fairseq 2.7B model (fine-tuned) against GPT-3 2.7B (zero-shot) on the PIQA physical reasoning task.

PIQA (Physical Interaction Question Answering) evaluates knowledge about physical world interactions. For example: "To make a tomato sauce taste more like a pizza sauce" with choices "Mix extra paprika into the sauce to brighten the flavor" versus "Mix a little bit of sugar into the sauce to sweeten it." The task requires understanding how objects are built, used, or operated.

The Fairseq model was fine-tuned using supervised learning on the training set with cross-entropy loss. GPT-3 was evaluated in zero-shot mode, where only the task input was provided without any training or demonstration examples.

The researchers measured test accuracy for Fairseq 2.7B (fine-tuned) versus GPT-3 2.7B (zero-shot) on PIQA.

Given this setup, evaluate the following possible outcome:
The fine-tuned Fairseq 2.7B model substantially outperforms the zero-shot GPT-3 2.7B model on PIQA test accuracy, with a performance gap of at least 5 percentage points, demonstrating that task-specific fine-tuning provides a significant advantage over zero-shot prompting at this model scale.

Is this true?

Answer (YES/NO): NO